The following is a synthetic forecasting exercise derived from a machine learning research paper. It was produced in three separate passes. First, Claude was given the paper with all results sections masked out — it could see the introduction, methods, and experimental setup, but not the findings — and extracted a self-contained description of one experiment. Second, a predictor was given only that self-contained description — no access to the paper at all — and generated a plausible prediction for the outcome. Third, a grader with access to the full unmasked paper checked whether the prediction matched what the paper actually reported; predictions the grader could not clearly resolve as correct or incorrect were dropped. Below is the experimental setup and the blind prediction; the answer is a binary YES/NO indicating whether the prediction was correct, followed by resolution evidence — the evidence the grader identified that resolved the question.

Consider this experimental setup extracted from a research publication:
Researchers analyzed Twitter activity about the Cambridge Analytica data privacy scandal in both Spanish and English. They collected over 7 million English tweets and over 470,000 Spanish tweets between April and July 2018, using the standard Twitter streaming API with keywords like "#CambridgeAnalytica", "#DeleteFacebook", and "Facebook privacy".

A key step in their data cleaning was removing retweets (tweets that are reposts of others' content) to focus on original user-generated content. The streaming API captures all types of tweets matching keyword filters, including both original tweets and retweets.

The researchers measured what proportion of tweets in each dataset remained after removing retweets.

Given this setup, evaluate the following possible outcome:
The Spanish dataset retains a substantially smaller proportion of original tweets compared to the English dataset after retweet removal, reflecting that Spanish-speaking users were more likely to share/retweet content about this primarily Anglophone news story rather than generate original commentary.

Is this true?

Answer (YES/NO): NO